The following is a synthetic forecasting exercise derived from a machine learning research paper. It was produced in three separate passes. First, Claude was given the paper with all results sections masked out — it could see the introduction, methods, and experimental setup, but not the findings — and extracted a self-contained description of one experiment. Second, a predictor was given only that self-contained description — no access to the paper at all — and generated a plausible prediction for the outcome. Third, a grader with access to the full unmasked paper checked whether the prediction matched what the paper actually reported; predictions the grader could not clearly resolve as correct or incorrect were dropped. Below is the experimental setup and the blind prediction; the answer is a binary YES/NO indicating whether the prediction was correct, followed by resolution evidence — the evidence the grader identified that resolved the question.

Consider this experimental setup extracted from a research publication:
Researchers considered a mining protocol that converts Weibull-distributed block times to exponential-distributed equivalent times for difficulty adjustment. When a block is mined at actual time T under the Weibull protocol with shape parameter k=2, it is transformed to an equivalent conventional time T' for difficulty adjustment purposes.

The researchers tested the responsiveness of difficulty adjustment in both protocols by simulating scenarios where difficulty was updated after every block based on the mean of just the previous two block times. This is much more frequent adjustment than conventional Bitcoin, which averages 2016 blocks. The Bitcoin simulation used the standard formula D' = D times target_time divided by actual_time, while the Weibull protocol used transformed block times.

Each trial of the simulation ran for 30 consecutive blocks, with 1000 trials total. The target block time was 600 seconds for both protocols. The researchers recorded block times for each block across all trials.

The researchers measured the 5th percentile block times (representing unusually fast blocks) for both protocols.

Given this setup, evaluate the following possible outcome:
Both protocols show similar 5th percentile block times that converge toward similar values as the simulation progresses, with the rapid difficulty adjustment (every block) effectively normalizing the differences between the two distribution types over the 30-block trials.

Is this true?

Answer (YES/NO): NO